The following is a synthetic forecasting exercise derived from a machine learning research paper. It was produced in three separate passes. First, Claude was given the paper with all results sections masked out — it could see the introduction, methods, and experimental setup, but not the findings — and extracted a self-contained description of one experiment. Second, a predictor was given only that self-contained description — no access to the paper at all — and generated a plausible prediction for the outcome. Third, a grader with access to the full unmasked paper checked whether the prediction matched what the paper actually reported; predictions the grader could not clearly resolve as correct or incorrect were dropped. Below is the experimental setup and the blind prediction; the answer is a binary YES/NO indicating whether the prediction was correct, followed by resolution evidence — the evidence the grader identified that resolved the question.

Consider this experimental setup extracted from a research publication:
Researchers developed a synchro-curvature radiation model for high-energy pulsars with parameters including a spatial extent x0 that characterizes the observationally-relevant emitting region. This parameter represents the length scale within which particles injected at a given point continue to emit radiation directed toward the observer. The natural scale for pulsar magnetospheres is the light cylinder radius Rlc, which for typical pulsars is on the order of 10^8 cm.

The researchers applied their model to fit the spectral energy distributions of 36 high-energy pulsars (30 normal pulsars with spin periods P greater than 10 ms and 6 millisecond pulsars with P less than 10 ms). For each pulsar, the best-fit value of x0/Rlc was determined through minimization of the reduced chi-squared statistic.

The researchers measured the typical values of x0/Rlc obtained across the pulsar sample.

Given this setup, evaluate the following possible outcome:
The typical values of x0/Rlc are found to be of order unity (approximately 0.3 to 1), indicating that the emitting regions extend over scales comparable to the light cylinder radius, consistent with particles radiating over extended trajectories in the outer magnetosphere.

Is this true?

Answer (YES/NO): NO